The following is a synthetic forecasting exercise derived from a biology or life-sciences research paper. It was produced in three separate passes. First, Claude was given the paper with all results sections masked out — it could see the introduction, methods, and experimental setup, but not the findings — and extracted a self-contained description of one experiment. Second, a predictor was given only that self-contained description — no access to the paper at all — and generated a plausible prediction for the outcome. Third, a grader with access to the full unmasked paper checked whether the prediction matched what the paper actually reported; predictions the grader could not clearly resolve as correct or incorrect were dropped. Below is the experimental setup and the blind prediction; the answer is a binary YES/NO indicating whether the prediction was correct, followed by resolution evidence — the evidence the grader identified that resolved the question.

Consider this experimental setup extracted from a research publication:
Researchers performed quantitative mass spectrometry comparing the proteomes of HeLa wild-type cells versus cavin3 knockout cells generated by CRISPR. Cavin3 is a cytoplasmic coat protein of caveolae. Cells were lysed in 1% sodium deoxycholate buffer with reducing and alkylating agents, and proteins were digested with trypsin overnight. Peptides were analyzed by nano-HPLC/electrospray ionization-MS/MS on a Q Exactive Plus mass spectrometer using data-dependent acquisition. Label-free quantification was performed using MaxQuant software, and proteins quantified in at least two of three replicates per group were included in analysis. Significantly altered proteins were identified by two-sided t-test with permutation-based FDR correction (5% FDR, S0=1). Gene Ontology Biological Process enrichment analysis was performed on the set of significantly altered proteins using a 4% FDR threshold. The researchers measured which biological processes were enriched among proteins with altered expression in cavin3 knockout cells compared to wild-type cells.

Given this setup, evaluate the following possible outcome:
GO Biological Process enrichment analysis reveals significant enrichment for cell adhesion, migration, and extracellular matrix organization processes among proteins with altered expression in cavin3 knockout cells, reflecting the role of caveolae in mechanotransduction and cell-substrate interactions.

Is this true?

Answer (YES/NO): NO